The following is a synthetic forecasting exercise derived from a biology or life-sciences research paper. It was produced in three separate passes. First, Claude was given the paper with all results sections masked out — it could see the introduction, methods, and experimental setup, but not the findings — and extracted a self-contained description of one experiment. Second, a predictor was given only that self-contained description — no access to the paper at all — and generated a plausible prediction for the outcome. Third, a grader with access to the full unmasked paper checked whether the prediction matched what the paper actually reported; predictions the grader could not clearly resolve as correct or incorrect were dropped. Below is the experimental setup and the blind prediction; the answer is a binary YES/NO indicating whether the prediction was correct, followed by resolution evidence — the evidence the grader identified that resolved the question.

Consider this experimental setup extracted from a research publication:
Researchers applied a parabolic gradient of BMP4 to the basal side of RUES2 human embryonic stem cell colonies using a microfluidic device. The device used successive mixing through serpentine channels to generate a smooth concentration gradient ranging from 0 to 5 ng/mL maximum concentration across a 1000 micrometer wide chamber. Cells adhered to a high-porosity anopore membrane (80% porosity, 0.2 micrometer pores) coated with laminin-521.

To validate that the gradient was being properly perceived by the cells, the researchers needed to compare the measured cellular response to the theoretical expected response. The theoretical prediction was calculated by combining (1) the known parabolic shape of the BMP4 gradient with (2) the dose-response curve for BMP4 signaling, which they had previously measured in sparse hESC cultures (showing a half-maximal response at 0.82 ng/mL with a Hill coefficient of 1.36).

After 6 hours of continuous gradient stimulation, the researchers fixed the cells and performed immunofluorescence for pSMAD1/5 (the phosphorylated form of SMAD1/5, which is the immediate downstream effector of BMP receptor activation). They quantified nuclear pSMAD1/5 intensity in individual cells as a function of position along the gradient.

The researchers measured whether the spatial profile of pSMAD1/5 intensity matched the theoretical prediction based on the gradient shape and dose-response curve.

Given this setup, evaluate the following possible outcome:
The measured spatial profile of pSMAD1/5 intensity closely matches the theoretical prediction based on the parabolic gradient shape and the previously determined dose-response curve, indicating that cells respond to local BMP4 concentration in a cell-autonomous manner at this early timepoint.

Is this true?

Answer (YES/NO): YES